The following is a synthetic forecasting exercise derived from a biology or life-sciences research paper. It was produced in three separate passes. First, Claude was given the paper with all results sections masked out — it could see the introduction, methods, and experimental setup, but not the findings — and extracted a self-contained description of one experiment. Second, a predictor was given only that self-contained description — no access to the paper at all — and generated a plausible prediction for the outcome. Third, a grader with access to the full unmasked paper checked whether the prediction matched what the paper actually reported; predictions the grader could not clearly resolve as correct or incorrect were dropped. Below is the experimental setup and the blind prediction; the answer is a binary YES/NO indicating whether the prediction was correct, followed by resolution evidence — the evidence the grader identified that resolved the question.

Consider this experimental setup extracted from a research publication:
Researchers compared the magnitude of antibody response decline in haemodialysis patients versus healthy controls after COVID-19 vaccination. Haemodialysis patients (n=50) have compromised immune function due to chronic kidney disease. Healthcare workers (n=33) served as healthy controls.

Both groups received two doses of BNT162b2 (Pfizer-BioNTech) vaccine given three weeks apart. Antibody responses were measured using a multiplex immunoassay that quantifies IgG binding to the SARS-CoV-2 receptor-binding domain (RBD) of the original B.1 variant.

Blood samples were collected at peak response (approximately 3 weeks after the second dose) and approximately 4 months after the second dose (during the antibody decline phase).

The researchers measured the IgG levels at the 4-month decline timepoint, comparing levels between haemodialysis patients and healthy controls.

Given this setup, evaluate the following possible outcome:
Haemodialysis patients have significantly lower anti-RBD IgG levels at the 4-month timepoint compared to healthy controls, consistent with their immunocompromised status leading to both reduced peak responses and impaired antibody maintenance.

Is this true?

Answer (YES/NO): NO